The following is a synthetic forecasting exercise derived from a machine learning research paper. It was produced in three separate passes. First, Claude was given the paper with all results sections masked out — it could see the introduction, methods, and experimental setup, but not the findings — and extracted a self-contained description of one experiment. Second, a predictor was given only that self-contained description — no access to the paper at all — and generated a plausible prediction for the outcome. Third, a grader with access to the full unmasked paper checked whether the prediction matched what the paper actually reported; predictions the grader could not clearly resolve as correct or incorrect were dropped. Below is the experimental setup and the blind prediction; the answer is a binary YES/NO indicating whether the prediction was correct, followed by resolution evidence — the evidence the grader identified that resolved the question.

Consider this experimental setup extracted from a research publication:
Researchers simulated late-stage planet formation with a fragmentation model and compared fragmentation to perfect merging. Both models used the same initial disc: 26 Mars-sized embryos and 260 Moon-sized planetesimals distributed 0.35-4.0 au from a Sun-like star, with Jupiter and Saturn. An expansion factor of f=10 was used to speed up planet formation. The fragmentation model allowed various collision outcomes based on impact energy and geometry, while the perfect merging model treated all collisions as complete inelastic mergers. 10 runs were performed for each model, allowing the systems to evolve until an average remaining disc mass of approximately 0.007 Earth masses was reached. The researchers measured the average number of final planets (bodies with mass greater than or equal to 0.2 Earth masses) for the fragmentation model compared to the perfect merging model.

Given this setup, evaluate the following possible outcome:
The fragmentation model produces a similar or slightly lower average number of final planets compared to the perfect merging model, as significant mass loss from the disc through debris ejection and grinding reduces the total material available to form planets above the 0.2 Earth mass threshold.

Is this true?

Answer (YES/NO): NO